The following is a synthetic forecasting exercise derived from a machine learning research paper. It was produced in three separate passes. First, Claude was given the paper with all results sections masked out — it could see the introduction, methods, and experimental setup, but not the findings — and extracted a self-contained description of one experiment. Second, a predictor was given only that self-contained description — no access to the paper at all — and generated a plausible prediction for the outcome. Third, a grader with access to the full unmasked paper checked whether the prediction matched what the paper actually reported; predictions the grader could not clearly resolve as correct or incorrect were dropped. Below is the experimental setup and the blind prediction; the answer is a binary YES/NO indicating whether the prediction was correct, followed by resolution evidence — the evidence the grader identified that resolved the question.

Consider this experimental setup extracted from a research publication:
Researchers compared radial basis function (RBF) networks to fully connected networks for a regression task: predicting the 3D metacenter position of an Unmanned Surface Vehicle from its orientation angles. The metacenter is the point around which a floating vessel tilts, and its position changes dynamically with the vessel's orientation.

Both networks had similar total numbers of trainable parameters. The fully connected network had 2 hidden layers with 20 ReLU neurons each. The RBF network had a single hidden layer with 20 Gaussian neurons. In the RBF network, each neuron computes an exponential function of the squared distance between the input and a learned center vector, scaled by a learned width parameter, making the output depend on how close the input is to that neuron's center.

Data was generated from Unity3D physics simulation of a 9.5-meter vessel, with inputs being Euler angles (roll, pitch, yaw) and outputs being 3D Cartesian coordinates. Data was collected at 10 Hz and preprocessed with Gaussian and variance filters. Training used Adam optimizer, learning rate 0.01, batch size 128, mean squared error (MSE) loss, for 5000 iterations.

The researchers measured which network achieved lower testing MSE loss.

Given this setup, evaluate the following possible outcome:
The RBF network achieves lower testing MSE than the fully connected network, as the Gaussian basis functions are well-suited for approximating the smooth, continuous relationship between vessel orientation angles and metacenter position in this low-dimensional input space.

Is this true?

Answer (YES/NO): YES